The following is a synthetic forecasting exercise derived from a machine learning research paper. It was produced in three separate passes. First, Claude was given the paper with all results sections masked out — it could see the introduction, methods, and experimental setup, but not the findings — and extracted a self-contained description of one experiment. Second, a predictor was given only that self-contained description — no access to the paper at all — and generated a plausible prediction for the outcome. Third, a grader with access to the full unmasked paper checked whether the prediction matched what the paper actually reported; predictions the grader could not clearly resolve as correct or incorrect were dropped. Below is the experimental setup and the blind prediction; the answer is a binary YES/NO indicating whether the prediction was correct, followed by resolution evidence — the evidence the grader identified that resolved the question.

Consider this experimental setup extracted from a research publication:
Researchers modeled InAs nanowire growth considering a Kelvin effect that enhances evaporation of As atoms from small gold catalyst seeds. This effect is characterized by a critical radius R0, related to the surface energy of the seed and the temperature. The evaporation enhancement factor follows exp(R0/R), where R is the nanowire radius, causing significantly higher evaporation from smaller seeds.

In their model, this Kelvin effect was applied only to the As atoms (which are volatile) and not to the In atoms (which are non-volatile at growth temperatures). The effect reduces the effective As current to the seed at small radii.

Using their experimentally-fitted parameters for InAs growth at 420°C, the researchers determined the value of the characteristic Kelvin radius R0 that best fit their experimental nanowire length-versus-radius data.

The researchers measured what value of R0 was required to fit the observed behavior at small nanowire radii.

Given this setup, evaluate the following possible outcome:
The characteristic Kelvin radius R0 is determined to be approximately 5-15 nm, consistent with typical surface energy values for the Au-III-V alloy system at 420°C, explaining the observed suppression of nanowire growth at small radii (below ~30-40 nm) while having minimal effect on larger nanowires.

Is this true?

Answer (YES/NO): YES